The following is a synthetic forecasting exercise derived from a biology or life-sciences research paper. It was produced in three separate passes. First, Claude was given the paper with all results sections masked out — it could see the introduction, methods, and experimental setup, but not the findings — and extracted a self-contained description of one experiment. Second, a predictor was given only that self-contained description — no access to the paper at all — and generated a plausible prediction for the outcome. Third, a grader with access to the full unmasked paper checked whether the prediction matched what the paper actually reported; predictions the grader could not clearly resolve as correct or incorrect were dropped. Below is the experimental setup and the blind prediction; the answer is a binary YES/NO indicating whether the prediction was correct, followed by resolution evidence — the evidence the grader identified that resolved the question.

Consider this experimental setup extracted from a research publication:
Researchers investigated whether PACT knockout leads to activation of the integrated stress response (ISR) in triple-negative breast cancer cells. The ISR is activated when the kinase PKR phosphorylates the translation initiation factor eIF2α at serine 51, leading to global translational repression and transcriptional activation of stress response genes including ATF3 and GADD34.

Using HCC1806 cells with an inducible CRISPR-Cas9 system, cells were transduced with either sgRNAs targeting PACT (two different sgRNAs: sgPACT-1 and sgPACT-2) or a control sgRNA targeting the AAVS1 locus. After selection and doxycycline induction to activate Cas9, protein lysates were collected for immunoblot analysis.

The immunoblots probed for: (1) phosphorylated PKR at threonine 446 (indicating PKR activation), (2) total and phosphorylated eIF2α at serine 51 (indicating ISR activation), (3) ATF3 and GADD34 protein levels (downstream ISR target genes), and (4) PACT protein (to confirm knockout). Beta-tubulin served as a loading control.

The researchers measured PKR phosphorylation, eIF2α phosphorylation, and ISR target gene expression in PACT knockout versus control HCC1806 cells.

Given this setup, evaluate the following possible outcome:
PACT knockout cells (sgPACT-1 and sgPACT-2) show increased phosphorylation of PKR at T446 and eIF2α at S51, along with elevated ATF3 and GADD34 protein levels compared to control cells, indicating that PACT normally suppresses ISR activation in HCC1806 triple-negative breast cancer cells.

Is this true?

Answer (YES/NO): NO